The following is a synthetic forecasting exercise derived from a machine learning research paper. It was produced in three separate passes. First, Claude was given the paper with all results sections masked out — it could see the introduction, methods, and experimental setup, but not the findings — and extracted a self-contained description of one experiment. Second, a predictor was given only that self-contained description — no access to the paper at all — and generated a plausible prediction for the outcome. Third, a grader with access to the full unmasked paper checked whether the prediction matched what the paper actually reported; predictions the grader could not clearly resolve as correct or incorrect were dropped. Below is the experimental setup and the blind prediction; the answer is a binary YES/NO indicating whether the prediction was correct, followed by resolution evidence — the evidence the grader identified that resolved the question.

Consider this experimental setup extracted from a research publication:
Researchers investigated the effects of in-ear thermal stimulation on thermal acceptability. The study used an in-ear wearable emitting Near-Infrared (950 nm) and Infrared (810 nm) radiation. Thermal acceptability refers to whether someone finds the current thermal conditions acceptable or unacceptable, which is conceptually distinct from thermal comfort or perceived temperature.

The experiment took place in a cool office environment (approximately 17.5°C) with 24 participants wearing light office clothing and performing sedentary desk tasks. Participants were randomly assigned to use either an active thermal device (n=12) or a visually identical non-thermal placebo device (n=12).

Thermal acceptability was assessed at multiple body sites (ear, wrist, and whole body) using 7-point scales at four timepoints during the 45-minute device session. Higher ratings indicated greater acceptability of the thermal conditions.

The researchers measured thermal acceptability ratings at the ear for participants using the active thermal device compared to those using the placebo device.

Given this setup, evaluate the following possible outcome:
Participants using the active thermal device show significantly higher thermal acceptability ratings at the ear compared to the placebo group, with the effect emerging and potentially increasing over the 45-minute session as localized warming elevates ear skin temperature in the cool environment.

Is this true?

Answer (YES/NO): YES